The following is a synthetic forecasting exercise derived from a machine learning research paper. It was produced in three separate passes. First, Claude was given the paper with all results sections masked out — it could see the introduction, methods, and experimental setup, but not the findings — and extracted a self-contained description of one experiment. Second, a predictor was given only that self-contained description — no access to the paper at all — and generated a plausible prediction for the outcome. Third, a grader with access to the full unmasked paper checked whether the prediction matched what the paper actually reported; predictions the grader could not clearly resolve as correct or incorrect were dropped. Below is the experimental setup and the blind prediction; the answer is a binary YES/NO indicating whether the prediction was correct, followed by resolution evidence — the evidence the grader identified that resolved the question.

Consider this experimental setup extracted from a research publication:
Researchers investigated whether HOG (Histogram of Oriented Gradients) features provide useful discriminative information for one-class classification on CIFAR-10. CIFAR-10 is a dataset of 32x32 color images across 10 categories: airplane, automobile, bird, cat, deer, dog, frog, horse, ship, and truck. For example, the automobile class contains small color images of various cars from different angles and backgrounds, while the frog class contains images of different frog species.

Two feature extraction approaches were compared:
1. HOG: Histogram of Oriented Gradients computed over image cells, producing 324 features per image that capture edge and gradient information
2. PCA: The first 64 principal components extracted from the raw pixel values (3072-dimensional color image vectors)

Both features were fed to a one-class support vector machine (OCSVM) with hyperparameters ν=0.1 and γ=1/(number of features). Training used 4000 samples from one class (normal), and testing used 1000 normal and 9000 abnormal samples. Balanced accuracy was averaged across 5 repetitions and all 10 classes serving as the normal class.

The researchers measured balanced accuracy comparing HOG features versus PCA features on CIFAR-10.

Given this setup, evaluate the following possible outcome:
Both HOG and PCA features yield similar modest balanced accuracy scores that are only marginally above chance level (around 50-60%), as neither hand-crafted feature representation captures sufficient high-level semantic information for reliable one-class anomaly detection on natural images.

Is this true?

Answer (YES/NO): YES